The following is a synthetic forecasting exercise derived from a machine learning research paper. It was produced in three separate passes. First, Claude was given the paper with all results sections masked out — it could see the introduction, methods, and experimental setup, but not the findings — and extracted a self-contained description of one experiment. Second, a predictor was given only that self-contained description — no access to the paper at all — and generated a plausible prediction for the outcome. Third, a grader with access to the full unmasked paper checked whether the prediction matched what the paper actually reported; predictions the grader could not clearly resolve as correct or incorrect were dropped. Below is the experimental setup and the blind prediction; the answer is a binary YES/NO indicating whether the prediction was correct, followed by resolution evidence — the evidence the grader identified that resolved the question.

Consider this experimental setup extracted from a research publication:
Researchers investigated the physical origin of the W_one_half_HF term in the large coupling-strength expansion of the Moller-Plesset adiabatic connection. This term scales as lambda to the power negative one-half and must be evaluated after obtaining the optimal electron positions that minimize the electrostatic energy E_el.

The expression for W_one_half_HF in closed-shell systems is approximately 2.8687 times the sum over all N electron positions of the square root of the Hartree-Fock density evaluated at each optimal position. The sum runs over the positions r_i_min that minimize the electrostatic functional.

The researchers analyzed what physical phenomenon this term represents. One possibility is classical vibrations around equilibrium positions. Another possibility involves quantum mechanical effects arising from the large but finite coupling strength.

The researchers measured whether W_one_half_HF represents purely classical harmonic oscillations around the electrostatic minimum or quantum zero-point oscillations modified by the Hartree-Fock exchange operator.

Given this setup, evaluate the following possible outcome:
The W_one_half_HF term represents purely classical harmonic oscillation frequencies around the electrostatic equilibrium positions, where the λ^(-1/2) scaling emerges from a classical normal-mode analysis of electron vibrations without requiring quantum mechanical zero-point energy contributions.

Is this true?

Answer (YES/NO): NO